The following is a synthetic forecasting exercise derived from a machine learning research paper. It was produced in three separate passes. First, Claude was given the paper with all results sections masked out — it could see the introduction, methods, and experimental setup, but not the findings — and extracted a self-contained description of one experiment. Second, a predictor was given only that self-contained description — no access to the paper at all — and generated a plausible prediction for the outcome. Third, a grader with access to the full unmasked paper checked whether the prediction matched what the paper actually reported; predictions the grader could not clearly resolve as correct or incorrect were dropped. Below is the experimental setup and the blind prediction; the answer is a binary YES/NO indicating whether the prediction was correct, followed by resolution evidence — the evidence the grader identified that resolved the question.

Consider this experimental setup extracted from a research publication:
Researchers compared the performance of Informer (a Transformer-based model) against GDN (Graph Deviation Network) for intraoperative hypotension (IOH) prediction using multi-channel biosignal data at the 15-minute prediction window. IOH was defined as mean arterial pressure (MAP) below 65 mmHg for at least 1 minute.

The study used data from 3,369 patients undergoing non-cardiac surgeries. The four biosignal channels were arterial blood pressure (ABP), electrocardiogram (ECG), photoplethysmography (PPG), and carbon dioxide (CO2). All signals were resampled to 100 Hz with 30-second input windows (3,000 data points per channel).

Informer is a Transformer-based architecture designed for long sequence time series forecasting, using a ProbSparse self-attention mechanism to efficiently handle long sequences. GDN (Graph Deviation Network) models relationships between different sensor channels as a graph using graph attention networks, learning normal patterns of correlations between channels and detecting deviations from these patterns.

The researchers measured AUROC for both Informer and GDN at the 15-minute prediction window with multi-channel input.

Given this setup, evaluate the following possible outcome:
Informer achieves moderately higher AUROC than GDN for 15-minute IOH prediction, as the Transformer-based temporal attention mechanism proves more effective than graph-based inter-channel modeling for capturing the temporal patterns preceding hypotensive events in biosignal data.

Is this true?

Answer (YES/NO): NO